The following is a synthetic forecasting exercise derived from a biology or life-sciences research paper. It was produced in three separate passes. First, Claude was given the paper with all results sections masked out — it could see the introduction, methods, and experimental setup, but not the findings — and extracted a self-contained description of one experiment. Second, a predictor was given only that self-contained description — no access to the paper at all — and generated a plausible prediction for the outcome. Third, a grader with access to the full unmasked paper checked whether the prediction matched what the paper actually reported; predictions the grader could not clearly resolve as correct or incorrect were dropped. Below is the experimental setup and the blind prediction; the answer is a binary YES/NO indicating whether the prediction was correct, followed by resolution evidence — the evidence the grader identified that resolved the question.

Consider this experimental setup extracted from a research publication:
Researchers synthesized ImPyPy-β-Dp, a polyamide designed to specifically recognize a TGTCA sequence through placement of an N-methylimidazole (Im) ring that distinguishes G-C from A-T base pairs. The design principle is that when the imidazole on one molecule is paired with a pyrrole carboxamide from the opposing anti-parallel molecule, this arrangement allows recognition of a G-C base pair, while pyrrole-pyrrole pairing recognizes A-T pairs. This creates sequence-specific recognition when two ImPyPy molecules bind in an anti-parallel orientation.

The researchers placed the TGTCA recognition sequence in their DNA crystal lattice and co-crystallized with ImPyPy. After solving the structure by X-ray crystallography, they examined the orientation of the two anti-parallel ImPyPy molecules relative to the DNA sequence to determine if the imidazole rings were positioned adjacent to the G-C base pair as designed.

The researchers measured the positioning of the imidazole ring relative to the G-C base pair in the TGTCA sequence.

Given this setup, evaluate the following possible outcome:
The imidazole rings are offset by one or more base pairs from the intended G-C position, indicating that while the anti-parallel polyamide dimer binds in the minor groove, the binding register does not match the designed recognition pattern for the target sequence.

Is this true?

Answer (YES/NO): NO